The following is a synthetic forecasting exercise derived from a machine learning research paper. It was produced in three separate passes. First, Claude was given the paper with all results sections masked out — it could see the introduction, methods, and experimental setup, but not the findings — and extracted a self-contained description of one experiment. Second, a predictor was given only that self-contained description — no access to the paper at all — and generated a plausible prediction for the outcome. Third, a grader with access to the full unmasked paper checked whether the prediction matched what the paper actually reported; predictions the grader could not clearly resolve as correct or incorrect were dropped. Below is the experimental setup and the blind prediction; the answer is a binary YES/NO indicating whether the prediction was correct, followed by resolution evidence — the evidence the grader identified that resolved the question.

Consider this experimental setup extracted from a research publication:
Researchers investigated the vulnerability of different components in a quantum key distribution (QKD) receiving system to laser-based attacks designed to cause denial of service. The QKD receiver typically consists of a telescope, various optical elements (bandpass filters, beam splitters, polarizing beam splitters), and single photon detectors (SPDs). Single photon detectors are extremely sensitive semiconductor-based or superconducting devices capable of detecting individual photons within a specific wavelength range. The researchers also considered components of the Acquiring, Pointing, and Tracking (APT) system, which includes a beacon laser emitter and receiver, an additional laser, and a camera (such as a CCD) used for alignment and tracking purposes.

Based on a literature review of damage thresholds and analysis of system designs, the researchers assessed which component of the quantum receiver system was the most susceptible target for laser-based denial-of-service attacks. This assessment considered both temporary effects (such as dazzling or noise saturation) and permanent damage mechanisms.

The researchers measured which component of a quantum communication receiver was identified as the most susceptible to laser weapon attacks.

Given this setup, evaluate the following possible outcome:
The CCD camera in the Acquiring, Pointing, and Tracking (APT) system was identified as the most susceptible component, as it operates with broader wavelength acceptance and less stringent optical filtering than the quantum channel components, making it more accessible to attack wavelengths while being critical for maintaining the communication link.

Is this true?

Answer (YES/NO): NO